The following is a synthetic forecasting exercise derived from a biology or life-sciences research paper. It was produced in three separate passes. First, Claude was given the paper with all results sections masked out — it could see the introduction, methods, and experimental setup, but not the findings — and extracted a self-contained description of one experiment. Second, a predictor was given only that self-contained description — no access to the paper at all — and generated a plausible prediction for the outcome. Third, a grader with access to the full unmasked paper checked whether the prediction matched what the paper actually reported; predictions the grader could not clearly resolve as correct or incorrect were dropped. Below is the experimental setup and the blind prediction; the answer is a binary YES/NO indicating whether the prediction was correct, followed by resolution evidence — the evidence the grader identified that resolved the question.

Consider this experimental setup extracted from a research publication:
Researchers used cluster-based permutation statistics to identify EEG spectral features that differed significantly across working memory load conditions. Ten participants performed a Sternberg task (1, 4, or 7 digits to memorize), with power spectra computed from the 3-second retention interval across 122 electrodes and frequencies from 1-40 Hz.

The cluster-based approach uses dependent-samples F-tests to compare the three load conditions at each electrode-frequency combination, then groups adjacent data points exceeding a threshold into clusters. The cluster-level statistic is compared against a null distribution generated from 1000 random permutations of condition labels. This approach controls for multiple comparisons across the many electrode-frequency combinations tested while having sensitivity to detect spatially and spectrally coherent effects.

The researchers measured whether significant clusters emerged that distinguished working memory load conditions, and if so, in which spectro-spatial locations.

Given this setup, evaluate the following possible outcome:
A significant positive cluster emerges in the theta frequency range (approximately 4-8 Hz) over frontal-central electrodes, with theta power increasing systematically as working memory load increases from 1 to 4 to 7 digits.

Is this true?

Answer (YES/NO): NO